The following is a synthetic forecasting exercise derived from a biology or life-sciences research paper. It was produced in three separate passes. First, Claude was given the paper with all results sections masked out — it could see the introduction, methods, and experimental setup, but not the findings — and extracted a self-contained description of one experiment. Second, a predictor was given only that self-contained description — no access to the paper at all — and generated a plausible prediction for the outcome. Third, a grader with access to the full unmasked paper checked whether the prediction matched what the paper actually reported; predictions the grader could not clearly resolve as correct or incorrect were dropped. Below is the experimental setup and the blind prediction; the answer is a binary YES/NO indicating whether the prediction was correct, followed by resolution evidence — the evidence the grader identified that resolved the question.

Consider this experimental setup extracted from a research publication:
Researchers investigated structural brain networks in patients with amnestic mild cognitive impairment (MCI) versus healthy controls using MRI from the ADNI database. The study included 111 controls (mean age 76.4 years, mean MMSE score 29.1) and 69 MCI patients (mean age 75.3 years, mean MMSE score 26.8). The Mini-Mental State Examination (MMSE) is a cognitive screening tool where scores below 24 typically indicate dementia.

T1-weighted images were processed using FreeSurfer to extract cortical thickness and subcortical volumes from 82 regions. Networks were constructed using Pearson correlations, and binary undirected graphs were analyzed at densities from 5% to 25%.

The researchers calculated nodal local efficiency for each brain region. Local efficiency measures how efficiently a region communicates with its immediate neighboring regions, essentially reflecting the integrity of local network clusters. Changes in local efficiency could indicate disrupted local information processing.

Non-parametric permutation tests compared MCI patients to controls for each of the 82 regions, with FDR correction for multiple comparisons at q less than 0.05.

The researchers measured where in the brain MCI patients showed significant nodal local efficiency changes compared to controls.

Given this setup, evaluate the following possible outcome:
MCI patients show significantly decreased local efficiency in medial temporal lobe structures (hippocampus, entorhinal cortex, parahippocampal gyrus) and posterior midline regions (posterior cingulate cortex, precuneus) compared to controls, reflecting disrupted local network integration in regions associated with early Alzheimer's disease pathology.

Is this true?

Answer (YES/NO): NO